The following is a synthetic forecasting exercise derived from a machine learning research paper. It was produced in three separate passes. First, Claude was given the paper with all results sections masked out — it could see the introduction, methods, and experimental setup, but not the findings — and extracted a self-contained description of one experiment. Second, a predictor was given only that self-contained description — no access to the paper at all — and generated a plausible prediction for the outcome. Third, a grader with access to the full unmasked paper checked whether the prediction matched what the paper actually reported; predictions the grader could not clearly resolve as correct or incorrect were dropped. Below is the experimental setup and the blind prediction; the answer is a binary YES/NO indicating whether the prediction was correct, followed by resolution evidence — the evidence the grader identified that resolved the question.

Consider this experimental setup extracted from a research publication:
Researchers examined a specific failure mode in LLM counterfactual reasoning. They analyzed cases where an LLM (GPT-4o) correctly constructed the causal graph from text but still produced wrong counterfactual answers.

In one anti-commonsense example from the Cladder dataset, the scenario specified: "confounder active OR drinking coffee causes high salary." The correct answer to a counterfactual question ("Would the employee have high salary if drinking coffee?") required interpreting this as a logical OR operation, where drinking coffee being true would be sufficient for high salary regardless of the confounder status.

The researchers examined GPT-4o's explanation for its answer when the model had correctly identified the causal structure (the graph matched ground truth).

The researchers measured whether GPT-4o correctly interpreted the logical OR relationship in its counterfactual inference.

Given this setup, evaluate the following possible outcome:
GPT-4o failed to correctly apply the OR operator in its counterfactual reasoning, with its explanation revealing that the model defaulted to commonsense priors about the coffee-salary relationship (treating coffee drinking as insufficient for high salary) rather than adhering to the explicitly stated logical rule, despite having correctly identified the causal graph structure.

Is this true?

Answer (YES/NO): NO